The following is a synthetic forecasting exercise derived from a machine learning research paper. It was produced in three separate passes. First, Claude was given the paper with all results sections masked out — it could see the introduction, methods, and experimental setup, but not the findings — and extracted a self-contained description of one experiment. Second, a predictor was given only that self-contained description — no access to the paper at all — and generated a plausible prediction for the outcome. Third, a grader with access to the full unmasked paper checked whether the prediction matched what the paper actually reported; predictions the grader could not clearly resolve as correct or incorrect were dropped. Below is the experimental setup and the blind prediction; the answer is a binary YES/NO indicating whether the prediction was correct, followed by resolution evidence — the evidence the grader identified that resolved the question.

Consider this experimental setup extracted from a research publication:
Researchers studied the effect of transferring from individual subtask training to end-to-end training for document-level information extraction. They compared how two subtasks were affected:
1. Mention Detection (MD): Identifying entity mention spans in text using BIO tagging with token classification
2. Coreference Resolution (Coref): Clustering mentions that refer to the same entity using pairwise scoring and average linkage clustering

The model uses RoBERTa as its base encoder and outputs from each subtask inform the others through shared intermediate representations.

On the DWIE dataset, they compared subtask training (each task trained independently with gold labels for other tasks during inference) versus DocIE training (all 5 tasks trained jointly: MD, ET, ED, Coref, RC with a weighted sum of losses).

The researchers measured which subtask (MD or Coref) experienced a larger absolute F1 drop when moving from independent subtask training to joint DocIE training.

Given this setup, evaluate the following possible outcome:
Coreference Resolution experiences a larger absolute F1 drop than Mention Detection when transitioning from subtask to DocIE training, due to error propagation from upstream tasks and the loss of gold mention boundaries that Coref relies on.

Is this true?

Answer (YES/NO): YES